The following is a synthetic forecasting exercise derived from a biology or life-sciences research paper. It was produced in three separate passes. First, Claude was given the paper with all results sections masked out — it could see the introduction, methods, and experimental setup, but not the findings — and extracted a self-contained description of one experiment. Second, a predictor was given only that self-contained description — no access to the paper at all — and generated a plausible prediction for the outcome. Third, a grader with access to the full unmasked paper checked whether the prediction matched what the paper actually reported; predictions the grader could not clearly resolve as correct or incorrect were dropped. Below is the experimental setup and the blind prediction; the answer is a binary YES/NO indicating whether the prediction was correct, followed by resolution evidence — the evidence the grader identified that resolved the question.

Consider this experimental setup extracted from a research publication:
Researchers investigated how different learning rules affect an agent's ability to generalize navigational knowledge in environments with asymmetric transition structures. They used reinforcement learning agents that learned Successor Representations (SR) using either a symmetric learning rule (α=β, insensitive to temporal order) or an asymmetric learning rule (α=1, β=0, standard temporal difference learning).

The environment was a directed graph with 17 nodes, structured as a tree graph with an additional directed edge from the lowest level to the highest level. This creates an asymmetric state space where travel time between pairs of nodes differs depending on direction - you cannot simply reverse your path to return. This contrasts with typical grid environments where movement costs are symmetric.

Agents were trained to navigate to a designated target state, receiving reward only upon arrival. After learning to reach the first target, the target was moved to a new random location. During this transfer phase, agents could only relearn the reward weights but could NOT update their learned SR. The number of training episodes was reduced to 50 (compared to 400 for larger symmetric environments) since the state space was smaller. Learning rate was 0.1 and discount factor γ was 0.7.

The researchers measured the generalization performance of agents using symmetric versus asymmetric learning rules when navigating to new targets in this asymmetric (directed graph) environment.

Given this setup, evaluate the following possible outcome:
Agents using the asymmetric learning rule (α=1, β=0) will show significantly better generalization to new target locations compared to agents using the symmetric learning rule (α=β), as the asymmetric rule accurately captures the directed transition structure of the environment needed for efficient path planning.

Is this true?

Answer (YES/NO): YES